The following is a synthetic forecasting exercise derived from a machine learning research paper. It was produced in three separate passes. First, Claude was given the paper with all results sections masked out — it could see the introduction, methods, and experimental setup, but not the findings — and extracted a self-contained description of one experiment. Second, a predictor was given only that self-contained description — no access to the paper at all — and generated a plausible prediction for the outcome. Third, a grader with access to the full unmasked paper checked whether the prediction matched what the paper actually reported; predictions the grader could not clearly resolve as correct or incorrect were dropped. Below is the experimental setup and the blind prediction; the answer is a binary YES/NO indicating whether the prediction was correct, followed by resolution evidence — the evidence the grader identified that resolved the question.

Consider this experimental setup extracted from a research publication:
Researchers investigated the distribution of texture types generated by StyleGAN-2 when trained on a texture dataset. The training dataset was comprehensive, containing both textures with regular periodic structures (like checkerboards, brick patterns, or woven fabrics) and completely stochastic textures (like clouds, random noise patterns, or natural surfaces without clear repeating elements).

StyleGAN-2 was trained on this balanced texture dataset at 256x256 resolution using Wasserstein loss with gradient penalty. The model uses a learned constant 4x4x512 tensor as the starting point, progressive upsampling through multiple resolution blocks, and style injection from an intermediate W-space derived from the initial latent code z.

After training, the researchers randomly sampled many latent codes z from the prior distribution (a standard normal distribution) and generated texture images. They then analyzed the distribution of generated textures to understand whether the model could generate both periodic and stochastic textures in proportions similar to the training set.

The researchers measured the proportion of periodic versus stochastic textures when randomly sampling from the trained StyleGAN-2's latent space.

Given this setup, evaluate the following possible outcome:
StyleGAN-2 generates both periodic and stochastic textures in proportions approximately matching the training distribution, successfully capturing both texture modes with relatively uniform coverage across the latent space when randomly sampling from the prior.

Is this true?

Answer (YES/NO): NO